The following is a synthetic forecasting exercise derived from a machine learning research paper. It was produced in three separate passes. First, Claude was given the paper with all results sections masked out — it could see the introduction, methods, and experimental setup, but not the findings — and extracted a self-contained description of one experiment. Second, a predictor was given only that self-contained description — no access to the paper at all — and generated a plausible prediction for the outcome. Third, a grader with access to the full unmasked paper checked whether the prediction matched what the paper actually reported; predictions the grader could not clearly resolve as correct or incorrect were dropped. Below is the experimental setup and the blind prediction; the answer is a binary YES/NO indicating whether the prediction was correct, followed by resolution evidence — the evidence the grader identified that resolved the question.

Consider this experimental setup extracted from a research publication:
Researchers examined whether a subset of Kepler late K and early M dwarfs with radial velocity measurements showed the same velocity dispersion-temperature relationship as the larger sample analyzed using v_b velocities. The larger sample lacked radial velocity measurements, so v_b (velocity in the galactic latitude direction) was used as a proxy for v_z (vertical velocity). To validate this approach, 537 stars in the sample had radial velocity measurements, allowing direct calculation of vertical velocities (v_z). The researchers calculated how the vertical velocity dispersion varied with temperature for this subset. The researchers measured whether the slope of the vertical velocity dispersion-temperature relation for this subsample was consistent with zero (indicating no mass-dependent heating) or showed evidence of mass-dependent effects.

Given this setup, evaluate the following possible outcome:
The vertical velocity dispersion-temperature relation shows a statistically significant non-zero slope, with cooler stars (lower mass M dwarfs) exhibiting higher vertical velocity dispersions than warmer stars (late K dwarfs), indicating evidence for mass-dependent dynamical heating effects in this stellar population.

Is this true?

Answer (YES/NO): NO